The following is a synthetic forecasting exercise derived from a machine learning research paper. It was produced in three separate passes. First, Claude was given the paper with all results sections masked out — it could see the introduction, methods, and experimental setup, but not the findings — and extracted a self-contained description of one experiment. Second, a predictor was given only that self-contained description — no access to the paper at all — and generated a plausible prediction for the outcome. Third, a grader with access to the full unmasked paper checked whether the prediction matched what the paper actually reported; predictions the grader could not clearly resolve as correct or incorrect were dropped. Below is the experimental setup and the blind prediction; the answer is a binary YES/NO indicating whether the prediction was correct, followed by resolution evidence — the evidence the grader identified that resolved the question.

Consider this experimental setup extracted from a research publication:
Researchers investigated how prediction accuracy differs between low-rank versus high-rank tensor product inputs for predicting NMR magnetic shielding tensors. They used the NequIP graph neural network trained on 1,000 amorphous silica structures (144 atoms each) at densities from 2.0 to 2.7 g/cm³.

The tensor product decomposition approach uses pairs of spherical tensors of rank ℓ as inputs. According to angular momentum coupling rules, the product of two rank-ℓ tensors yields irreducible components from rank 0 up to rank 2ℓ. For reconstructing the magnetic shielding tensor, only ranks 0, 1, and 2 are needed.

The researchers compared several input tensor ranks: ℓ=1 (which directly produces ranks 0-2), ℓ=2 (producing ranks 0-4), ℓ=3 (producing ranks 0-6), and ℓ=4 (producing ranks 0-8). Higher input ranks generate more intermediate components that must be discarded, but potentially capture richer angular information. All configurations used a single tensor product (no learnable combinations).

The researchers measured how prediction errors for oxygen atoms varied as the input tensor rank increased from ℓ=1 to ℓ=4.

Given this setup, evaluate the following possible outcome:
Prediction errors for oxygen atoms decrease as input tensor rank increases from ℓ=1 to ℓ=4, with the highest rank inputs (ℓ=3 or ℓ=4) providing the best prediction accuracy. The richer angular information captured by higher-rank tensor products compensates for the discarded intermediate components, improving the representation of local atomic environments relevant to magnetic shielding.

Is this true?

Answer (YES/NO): YES